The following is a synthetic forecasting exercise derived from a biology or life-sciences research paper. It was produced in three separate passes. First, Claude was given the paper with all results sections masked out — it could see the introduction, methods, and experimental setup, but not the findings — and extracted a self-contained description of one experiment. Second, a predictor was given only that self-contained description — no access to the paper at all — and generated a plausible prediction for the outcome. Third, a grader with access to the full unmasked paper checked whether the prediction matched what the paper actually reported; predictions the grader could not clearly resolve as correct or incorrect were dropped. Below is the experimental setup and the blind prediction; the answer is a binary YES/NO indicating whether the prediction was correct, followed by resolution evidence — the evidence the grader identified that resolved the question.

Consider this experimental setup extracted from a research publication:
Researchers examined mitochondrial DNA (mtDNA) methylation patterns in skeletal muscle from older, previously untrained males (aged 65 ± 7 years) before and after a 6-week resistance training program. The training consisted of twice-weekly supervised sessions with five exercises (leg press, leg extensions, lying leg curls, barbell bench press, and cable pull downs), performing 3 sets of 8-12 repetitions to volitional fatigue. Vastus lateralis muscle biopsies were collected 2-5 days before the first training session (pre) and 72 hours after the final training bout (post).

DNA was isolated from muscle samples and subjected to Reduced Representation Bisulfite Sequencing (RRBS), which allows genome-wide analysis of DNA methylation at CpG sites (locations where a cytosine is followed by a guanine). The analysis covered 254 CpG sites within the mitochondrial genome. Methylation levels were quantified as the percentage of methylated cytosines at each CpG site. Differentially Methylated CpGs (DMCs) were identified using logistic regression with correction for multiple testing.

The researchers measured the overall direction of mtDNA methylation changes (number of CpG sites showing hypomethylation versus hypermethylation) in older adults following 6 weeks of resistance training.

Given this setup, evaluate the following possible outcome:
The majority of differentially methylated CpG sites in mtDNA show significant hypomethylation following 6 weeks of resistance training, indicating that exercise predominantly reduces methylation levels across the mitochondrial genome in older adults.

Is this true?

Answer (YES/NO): YES